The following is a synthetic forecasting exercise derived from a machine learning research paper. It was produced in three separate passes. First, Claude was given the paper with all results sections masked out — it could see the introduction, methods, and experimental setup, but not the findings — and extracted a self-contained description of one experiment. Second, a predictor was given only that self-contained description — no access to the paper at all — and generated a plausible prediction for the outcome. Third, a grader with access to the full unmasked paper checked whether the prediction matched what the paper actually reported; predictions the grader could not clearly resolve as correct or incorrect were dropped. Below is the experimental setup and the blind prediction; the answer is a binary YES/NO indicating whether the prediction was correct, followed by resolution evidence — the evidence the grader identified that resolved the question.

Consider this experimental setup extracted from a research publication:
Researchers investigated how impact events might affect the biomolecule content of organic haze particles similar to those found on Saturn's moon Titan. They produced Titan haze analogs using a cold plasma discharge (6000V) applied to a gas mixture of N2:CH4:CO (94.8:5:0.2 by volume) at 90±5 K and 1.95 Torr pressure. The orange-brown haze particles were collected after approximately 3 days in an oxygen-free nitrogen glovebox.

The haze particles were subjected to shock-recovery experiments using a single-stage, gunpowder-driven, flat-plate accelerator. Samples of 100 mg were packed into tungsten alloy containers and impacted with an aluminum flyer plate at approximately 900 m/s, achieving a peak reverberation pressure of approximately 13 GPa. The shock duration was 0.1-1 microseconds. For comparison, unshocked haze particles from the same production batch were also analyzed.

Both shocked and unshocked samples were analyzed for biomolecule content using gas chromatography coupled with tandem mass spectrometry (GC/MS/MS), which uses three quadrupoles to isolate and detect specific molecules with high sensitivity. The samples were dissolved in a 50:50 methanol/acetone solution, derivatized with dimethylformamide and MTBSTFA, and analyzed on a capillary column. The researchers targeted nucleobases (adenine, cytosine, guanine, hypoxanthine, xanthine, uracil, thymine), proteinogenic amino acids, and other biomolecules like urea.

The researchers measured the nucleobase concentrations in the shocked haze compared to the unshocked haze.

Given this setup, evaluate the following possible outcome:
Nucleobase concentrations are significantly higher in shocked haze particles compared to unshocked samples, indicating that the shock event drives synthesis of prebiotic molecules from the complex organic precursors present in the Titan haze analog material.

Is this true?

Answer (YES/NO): NO